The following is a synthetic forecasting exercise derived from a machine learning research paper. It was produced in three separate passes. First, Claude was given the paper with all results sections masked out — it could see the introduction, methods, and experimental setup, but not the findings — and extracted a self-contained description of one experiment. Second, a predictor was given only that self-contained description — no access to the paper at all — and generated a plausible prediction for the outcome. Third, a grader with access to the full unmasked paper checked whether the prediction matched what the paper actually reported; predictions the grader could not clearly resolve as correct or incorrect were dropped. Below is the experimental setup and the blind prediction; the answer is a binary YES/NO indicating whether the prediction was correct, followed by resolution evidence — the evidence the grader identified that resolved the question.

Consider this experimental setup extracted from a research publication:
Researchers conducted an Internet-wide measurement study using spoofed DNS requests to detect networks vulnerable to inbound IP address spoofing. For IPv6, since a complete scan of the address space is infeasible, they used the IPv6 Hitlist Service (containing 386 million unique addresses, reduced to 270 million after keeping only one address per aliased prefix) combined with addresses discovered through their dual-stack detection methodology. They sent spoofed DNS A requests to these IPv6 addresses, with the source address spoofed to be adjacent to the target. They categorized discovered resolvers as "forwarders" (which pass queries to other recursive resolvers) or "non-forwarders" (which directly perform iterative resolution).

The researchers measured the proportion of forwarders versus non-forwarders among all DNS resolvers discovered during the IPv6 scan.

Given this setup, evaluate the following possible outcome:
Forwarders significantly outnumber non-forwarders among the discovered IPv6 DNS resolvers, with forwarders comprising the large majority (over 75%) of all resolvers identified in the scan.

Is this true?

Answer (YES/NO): NO